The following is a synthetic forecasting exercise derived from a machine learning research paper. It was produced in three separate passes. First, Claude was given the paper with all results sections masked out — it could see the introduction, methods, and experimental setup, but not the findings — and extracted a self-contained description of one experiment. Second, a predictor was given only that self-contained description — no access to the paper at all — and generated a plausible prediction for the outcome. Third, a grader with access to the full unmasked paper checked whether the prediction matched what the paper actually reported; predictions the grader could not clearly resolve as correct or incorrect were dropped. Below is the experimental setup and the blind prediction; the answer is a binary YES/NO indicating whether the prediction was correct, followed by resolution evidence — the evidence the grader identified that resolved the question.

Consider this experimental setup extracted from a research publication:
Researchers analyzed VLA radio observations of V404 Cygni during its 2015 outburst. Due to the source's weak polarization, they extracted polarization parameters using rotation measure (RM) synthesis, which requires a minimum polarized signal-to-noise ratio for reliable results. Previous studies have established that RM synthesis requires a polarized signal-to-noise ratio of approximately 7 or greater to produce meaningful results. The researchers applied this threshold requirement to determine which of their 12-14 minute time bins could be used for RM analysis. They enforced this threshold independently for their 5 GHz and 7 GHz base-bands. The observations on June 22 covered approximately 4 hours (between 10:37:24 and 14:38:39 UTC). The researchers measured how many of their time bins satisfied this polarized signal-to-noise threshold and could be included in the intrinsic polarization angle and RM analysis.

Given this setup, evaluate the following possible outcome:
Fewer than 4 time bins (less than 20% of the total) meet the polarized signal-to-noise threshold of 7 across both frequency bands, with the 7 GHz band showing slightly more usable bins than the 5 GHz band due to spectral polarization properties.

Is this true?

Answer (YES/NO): NO